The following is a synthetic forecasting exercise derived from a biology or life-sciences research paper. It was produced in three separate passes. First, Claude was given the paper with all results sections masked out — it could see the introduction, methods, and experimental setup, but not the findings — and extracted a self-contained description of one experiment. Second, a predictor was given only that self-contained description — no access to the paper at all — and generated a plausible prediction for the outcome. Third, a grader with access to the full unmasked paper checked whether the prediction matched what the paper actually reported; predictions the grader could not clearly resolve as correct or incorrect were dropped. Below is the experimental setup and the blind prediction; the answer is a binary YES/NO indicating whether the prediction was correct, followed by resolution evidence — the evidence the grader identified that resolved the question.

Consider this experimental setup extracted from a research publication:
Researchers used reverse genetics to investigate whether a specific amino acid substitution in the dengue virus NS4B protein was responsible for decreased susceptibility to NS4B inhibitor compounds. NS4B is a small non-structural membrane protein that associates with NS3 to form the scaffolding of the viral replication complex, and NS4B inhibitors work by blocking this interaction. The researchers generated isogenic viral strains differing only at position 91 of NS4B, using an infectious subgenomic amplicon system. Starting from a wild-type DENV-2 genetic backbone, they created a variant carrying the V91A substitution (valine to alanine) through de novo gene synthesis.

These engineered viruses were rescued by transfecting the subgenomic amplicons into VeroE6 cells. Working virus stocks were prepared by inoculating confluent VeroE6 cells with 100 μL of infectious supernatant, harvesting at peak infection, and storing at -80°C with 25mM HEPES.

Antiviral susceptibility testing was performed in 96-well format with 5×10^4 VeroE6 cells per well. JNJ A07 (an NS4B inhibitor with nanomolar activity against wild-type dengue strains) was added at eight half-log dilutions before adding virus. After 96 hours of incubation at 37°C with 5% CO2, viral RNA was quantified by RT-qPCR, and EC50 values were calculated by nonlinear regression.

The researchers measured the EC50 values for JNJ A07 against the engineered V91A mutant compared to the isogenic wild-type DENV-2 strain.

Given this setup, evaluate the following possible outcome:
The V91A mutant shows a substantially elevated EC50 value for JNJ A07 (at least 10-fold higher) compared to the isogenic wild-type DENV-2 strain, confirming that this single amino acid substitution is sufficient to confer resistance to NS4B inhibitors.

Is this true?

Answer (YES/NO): YES